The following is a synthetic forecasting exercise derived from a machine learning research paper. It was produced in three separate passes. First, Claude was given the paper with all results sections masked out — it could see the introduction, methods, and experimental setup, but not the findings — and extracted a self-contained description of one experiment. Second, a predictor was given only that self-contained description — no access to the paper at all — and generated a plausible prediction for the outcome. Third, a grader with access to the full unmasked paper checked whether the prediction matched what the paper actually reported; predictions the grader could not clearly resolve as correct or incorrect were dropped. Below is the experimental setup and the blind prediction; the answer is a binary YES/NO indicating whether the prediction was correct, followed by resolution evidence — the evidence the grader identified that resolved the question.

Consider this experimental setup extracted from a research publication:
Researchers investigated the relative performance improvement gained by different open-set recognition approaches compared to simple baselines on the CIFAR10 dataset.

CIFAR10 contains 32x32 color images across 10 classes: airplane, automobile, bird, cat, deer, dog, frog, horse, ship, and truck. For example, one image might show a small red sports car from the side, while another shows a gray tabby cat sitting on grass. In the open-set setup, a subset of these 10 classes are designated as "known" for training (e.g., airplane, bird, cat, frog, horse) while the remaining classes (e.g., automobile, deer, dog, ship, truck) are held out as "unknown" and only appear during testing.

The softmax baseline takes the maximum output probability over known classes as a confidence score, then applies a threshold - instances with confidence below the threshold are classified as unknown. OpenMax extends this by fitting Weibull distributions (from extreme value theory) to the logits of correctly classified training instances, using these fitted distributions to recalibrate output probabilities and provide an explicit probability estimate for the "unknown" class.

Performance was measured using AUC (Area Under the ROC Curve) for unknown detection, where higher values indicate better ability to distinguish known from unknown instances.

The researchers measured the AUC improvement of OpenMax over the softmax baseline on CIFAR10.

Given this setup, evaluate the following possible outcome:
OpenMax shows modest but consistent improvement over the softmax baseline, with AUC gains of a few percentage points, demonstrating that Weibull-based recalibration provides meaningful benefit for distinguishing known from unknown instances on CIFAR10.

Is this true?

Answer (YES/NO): NO